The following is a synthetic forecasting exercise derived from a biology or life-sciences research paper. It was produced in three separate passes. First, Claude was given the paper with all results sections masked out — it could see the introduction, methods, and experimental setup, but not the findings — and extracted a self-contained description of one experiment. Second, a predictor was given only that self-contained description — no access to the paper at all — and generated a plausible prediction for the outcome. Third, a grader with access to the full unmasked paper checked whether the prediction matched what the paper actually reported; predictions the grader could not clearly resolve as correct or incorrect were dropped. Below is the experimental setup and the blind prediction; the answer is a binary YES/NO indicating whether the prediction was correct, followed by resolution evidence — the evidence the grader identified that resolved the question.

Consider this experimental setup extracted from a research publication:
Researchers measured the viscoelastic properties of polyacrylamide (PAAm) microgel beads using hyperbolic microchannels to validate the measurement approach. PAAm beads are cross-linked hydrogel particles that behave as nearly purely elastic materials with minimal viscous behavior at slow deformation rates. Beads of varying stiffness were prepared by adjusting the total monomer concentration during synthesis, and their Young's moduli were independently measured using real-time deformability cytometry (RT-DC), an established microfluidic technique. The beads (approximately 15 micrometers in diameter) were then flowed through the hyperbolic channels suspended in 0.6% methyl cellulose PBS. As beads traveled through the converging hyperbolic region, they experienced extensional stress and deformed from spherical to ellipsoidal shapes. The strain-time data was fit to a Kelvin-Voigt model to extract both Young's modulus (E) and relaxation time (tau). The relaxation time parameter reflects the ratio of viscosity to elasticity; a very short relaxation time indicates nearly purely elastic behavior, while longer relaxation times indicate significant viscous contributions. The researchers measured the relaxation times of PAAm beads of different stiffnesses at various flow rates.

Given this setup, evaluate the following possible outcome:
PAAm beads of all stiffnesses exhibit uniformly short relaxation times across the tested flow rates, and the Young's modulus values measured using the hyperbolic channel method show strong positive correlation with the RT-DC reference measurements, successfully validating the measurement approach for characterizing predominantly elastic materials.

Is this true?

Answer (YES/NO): NO